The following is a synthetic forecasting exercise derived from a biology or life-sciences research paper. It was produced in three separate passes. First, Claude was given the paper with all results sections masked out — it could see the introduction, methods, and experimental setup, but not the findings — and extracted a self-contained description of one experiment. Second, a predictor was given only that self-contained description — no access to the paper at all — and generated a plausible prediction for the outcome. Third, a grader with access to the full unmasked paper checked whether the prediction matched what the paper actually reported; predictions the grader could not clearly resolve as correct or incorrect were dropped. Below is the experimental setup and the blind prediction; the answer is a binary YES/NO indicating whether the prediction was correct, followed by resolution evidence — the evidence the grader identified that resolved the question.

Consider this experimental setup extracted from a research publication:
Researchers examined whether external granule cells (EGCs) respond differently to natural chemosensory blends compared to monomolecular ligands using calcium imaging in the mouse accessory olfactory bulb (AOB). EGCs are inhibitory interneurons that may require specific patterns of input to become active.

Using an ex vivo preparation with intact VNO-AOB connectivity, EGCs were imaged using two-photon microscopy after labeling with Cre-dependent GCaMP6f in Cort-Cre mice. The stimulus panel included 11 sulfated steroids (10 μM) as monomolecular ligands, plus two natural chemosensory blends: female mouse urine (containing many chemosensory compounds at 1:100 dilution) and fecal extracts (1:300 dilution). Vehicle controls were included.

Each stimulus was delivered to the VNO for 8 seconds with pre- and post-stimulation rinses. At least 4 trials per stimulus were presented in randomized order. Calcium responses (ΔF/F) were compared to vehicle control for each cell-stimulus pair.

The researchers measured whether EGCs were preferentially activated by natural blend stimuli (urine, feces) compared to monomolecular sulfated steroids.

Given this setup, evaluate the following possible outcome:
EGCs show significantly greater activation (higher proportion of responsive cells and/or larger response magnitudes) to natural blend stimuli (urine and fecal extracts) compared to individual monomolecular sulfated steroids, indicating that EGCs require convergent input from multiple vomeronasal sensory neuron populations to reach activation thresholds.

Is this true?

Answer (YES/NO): YES